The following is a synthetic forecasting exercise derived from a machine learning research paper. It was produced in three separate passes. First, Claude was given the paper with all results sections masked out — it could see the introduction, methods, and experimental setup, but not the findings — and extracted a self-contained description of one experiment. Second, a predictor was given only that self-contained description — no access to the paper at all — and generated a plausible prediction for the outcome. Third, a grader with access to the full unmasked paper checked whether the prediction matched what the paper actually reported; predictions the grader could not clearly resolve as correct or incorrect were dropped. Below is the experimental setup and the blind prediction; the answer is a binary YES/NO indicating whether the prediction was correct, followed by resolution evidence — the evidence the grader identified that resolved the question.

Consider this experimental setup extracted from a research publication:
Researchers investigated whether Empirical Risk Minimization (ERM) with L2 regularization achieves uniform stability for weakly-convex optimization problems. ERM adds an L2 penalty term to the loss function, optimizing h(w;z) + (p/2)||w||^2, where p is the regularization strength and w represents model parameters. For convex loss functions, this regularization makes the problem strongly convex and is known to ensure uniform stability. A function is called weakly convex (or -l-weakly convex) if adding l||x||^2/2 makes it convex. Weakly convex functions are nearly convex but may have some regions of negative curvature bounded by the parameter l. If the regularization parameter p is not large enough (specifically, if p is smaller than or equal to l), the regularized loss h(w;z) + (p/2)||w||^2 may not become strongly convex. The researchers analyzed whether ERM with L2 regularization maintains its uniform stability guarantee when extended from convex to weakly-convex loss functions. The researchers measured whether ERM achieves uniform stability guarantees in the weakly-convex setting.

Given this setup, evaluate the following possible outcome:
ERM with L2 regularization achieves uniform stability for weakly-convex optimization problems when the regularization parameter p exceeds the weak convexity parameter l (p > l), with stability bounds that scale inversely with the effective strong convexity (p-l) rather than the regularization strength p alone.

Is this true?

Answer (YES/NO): NO